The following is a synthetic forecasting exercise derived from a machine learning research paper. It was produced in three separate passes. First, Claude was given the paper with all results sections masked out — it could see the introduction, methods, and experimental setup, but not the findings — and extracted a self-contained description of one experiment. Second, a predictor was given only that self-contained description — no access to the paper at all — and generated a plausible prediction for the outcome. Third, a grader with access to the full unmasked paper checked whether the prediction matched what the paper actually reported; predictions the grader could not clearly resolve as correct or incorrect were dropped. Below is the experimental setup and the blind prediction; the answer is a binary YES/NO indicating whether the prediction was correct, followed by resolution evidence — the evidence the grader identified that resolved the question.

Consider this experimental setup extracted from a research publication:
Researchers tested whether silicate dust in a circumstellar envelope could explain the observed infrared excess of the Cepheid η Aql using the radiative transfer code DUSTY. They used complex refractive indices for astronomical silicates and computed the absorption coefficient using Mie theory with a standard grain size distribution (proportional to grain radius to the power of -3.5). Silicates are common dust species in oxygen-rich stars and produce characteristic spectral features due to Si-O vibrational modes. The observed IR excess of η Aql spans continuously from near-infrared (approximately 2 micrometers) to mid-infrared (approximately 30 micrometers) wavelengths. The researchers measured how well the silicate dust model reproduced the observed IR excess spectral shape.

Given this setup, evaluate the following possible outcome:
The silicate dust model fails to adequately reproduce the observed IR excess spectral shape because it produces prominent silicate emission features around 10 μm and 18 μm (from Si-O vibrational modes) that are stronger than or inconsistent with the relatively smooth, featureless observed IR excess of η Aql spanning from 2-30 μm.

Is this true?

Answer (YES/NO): YES